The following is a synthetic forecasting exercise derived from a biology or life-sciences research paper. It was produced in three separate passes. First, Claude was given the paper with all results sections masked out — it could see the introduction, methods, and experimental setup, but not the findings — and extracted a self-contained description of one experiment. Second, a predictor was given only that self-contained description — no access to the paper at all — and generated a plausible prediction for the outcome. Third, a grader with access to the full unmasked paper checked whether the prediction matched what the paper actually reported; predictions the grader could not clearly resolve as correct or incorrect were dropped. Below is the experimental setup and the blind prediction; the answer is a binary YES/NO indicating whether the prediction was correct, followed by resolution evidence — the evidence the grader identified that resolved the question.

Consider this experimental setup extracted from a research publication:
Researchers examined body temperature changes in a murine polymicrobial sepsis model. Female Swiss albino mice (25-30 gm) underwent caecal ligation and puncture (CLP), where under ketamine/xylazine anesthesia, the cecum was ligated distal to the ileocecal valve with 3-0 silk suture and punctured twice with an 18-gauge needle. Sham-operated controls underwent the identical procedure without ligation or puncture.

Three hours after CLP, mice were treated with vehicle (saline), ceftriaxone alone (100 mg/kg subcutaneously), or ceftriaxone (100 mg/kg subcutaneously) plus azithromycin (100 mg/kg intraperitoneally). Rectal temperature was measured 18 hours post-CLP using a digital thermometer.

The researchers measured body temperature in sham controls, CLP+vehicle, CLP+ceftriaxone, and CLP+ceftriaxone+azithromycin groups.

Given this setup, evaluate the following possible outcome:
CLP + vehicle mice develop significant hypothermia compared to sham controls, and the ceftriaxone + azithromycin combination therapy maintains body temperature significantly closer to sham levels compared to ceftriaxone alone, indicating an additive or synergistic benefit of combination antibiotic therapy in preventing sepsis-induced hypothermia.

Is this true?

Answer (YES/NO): NO